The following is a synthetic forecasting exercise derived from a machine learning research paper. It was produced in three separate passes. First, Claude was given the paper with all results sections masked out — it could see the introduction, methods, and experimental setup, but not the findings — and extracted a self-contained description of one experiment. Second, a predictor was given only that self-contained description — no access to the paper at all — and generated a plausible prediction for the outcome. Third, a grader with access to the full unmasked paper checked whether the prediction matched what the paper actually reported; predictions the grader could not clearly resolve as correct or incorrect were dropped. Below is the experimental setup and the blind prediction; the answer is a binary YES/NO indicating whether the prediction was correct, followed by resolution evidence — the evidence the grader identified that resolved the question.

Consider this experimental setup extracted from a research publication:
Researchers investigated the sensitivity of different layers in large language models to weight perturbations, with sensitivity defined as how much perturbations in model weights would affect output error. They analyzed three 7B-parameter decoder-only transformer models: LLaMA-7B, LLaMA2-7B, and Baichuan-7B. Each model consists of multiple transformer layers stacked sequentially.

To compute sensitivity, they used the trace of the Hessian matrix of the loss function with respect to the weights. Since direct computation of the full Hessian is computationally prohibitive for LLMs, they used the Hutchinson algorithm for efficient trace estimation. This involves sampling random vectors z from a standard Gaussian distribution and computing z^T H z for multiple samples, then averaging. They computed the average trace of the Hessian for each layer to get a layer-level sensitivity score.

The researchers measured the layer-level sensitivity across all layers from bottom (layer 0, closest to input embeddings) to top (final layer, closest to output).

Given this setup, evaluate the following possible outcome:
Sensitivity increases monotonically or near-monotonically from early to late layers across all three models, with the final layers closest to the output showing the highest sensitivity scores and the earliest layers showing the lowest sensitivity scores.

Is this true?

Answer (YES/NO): NO